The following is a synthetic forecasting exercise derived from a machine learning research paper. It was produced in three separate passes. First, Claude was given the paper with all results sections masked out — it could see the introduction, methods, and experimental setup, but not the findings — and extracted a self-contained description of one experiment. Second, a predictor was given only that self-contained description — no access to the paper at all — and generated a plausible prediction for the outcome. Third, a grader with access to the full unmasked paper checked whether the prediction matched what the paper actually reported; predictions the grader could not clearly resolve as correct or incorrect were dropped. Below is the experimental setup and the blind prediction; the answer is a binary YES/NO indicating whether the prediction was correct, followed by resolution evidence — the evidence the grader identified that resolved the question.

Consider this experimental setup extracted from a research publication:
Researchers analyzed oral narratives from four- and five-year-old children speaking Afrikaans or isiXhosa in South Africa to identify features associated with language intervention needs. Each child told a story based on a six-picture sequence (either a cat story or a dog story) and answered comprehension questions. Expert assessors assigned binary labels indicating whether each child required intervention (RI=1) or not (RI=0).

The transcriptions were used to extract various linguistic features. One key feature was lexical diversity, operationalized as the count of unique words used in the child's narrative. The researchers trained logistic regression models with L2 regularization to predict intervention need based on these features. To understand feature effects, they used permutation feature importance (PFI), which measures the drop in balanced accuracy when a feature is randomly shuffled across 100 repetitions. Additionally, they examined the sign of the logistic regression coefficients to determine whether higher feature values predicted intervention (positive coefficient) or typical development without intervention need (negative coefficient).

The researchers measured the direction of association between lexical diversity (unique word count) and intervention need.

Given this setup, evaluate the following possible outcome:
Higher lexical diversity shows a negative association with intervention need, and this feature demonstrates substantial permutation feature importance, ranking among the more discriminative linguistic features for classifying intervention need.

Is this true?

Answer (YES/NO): YES